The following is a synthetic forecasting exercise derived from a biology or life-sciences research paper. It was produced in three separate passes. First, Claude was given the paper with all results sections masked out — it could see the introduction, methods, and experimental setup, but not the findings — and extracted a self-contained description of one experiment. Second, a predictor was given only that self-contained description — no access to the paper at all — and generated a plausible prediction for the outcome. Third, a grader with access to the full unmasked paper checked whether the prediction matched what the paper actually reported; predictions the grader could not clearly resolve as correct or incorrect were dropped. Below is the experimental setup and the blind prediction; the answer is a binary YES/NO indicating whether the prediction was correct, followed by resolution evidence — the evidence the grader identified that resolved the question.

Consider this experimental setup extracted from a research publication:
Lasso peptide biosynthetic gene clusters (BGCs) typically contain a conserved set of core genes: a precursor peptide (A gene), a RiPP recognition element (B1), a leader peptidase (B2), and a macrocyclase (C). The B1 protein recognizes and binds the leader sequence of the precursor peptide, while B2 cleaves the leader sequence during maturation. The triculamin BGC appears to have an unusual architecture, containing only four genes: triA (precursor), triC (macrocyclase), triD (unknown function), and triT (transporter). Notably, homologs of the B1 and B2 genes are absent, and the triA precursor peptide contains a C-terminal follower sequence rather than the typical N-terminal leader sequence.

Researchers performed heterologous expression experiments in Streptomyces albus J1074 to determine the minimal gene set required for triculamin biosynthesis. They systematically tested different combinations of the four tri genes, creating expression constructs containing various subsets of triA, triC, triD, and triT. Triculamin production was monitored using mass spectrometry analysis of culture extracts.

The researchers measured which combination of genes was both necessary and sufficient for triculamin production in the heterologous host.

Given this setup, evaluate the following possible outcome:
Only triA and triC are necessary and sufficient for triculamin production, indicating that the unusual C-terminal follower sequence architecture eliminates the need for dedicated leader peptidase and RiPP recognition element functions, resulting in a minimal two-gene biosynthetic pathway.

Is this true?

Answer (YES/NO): NO